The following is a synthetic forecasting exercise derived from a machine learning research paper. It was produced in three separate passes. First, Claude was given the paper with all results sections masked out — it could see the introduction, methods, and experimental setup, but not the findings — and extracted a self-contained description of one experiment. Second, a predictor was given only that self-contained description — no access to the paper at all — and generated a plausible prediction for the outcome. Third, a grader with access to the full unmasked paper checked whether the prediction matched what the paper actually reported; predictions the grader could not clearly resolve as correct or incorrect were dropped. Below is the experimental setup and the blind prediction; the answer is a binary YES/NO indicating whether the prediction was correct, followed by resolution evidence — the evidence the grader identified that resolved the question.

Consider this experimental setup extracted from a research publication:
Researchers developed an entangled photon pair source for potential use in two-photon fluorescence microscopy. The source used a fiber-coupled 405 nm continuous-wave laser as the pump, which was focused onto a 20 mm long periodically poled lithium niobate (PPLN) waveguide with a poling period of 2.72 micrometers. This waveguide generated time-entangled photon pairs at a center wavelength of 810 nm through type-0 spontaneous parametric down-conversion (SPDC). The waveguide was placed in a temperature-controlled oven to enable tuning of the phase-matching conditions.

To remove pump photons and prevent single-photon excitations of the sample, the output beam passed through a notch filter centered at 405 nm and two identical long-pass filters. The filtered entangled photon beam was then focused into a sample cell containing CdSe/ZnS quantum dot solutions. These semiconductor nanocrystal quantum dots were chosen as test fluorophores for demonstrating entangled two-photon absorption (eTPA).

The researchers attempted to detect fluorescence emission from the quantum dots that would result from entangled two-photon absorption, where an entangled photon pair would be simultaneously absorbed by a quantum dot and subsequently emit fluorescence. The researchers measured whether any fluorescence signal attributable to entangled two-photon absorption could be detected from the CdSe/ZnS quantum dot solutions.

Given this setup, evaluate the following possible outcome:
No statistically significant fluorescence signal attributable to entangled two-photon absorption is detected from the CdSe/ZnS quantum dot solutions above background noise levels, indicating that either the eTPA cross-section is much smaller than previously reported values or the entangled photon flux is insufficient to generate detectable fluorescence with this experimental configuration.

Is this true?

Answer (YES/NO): YES